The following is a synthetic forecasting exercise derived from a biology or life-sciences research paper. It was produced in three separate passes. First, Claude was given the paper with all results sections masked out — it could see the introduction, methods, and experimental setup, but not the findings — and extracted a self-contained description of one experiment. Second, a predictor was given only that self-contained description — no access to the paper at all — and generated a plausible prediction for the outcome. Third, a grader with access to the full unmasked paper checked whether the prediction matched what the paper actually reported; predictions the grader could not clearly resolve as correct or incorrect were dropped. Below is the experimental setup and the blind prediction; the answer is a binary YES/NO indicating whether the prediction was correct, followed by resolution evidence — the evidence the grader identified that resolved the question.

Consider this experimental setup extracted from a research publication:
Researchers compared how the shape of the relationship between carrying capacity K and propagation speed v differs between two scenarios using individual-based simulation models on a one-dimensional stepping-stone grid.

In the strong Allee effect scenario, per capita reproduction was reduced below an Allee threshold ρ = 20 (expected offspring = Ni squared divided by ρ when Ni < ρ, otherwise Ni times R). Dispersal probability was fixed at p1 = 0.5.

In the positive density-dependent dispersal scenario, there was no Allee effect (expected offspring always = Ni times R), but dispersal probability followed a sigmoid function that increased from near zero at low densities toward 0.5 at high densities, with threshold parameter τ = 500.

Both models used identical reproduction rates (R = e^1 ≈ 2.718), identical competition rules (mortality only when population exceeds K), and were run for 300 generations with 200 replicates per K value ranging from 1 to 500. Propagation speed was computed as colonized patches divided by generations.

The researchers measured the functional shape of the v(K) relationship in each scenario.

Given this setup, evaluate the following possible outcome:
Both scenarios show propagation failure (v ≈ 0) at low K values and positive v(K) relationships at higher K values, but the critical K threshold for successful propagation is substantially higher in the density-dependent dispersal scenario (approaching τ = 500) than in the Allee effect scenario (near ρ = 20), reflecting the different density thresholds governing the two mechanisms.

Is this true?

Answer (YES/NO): NO